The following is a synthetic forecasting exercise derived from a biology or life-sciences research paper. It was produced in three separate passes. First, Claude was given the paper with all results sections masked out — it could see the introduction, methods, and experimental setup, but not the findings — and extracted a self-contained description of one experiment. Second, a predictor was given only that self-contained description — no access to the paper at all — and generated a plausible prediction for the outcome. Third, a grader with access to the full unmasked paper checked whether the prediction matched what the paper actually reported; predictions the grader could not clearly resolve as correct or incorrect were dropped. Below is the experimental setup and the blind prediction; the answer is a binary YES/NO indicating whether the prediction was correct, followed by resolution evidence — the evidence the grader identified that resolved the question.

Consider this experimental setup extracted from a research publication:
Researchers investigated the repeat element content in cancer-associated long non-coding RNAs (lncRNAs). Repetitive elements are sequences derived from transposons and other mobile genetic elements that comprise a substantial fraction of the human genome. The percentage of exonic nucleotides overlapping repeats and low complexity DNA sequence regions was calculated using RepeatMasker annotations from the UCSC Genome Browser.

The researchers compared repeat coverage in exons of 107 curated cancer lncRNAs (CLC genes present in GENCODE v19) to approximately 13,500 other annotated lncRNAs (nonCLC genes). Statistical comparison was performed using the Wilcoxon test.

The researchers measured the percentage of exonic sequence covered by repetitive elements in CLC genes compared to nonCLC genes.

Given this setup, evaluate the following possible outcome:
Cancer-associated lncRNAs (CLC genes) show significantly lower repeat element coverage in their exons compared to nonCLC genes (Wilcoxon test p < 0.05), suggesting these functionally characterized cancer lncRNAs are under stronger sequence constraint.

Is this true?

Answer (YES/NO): NO